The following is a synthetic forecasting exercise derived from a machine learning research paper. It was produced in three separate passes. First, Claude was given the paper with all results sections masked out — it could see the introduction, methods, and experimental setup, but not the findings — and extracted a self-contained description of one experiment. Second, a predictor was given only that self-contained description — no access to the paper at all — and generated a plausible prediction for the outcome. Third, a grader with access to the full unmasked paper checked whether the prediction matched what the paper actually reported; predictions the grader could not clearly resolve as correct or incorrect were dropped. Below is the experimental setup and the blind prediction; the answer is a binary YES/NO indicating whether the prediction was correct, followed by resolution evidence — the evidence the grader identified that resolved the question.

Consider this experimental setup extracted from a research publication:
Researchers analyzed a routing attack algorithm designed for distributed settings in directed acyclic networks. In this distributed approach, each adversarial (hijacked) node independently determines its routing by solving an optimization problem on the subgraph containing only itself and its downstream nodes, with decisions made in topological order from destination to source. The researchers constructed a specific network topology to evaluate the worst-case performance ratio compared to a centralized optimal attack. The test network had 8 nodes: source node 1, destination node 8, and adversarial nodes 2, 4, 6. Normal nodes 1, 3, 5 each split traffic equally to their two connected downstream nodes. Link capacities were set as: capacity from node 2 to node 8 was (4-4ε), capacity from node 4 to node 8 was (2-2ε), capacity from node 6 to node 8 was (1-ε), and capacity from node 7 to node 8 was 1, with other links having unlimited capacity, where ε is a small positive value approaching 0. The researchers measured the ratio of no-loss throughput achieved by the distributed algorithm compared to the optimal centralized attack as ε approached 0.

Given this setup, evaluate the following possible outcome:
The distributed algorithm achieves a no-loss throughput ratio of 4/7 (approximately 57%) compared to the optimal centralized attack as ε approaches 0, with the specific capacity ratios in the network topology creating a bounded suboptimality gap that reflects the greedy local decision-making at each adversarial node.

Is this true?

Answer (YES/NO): NO